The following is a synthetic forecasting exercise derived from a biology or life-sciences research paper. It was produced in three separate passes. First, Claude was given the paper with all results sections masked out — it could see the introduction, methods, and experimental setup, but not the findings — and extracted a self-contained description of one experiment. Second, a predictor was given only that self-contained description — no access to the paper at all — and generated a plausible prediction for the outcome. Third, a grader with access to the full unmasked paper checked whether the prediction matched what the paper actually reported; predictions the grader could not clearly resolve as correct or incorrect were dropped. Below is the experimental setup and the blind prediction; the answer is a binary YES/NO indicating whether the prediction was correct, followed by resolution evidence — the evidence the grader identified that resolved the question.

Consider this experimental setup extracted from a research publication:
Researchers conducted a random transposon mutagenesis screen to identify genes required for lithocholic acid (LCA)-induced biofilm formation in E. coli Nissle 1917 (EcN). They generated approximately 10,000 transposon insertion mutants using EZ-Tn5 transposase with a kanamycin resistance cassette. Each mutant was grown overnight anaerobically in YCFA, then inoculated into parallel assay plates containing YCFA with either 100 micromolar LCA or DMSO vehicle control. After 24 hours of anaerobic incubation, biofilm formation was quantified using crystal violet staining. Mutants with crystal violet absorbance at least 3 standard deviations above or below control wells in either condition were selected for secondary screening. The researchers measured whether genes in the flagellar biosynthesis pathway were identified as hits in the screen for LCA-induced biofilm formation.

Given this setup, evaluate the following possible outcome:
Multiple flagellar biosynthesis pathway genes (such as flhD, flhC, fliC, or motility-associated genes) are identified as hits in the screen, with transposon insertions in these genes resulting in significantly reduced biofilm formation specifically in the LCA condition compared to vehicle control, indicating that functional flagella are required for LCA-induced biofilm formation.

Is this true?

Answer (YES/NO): NO